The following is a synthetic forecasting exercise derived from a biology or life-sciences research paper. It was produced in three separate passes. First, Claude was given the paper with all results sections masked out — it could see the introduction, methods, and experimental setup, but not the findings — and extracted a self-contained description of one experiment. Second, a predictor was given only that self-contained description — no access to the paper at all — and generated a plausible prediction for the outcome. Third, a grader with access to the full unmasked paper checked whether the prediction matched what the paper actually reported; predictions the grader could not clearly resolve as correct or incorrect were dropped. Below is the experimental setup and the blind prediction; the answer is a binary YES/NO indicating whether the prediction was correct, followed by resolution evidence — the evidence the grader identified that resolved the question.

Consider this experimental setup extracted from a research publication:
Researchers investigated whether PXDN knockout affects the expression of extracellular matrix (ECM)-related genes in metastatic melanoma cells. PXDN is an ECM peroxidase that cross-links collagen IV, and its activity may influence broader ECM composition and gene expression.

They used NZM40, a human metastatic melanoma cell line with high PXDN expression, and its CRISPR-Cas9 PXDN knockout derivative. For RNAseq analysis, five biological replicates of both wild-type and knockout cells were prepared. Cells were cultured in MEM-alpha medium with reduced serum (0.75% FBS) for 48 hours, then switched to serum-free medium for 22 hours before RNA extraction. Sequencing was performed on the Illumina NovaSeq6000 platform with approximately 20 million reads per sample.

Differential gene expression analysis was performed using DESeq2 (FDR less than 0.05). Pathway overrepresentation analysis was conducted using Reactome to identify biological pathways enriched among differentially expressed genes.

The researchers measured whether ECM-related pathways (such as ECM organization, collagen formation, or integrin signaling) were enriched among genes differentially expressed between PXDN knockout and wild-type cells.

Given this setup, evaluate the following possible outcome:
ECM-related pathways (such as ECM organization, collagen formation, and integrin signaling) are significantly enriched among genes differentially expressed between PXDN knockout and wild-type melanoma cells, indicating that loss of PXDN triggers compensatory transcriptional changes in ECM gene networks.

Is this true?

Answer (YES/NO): YES